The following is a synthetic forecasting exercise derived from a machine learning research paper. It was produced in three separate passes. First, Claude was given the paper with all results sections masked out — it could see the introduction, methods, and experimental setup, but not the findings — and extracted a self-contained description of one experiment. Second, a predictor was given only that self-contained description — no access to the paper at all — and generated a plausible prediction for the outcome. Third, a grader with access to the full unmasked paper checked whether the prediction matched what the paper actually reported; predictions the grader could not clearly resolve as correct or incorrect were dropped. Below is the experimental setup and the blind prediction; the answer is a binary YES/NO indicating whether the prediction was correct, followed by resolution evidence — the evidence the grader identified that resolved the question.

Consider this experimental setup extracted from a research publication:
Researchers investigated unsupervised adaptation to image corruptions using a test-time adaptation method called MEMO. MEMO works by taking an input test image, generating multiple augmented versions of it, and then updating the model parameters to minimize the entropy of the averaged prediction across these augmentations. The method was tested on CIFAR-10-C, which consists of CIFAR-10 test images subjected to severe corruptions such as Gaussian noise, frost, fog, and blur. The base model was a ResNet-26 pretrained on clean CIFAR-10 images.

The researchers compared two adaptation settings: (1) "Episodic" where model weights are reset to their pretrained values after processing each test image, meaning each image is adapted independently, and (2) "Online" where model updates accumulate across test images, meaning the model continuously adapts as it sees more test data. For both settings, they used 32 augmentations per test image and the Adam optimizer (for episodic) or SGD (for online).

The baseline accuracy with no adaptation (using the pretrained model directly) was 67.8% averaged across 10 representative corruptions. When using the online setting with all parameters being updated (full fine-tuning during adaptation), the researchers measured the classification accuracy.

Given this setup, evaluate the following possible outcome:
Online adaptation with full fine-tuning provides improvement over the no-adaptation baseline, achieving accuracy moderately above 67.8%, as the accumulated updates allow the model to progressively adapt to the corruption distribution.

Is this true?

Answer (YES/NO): YES